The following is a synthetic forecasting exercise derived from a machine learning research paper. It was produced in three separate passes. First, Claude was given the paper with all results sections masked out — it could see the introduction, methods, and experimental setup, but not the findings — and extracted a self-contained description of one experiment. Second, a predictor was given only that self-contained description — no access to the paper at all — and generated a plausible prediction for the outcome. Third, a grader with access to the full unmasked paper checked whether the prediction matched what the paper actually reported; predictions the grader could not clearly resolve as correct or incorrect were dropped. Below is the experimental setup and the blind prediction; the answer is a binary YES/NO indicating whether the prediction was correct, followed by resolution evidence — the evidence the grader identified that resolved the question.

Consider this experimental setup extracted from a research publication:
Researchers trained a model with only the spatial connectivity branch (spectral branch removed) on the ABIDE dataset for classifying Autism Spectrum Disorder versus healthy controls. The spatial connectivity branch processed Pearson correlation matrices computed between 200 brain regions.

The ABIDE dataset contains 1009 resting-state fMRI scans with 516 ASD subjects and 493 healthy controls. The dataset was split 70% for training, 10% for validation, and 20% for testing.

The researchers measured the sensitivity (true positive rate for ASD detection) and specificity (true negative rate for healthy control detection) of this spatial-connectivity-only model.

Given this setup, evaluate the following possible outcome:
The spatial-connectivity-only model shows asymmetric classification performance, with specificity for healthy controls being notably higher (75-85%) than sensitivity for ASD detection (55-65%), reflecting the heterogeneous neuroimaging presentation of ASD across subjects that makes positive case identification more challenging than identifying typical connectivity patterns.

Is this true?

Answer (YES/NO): NO